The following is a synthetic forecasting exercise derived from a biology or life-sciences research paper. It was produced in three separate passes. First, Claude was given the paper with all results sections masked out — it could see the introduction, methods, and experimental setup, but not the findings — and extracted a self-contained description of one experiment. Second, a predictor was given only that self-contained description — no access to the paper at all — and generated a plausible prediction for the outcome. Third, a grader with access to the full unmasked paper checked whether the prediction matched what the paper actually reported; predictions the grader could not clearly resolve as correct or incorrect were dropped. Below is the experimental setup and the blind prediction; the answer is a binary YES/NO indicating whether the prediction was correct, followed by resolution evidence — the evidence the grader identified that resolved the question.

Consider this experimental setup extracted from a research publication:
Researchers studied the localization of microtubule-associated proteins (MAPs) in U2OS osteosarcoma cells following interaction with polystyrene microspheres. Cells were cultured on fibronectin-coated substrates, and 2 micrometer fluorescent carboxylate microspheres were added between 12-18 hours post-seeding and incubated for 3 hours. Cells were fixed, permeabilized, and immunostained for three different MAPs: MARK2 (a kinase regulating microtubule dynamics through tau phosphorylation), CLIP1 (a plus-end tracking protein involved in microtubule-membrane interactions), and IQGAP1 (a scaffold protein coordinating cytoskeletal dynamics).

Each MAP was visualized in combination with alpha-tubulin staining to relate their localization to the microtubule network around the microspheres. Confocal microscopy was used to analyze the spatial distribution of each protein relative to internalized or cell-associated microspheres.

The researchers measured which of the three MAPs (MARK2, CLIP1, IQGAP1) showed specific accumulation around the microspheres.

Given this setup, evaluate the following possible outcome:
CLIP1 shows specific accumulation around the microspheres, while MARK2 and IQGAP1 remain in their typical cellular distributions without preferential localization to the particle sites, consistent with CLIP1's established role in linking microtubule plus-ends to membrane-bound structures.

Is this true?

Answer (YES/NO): NO